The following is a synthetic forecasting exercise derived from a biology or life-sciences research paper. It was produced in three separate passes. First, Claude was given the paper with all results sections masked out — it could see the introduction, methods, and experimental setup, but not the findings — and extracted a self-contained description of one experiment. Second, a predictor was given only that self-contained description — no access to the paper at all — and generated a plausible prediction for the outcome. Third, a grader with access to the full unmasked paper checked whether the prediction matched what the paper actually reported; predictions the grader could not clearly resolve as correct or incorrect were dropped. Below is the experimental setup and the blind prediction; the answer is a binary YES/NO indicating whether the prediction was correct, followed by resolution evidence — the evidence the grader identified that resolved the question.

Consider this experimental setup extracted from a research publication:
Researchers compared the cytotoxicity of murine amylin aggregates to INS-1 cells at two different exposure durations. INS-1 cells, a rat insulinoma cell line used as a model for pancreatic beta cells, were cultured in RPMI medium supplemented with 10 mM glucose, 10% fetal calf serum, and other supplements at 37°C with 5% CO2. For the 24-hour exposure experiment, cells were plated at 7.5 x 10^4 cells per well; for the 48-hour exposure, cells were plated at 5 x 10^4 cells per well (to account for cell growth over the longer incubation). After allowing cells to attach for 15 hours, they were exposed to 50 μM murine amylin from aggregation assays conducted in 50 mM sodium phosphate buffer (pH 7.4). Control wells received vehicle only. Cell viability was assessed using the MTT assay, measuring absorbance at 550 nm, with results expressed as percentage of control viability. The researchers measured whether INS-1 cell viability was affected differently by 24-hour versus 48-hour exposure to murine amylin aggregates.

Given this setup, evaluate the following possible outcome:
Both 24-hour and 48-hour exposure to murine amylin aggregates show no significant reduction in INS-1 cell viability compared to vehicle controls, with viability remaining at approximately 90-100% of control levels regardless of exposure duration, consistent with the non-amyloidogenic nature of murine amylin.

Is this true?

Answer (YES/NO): NO